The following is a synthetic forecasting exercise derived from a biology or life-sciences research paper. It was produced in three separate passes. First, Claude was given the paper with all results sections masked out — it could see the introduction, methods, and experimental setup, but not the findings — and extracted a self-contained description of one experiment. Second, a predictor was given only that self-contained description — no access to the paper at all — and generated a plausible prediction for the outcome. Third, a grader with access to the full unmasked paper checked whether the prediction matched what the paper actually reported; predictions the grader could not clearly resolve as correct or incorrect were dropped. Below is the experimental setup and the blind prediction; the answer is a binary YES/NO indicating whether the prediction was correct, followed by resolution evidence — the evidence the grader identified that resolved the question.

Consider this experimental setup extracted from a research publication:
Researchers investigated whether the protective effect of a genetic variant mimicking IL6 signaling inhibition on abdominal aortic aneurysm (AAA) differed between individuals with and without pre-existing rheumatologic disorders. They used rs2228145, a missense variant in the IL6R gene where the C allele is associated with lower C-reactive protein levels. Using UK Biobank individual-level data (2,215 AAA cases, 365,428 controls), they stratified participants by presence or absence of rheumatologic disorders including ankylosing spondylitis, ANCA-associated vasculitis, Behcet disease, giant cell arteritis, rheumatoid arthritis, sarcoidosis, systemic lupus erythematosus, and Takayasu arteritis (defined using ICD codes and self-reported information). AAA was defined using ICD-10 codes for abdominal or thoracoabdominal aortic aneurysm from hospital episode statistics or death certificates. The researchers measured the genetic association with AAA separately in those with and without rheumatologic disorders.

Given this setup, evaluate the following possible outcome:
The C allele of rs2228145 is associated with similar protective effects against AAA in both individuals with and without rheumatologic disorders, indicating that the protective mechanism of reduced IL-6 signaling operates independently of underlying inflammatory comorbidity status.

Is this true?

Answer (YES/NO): NO